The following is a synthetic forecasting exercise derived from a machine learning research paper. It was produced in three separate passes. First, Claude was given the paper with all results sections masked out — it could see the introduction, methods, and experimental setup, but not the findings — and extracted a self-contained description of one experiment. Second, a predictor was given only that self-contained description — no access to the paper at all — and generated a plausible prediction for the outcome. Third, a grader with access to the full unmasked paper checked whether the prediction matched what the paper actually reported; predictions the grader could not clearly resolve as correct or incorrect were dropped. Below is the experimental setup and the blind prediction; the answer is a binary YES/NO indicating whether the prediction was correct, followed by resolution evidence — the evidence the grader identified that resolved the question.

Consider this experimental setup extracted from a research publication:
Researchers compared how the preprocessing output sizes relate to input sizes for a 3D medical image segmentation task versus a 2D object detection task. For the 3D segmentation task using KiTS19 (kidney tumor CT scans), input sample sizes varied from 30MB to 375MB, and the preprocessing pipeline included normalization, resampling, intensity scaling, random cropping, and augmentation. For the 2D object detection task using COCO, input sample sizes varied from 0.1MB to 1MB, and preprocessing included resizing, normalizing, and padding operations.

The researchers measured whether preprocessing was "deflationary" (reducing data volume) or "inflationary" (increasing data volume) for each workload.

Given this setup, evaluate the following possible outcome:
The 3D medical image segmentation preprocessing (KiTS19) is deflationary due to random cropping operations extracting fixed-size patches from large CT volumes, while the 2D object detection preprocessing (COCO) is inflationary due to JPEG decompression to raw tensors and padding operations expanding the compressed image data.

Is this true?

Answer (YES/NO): YES